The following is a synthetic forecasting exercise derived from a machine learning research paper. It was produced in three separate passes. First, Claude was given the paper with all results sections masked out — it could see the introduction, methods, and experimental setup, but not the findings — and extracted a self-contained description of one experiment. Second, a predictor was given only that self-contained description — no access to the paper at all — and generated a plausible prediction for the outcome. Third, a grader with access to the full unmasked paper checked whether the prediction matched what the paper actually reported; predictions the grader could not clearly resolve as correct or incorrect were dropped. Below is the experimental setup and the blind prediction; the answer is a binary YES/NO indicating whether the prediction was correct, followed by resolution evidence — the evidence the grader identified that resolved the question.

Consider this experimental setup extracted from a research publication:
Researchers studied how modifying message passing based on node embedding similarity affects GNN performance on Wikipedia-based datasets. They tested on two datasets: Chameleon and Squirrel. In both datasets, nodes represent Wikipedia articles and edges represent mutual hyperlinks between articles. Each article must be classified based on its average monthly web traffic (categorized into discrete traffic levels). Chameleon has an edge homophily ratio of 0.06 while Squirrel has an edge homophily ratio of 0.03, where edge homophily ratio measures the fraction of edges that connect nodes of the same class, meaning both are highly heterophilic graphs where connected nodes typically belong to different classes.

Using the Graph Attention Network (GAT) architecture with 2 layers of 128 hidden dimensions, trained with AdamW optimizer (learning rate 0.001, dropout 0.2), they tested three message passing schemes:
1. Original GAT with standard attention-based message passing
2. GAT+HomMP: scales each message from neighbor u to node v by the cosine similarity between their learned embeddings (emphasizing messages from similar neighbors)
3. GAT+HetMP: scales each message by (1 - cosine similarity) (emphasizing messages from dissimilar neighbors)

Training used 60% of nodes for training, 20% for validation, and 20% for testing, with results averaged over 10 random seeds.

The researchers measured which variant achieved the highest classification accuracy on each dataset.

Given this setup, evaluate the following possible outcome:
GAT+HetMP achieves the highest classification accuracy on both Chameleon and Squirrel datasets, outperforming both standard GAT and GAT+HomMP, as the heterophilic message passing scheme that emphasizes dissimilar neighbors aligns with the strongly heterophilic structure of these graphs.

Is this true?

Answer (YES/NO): NO